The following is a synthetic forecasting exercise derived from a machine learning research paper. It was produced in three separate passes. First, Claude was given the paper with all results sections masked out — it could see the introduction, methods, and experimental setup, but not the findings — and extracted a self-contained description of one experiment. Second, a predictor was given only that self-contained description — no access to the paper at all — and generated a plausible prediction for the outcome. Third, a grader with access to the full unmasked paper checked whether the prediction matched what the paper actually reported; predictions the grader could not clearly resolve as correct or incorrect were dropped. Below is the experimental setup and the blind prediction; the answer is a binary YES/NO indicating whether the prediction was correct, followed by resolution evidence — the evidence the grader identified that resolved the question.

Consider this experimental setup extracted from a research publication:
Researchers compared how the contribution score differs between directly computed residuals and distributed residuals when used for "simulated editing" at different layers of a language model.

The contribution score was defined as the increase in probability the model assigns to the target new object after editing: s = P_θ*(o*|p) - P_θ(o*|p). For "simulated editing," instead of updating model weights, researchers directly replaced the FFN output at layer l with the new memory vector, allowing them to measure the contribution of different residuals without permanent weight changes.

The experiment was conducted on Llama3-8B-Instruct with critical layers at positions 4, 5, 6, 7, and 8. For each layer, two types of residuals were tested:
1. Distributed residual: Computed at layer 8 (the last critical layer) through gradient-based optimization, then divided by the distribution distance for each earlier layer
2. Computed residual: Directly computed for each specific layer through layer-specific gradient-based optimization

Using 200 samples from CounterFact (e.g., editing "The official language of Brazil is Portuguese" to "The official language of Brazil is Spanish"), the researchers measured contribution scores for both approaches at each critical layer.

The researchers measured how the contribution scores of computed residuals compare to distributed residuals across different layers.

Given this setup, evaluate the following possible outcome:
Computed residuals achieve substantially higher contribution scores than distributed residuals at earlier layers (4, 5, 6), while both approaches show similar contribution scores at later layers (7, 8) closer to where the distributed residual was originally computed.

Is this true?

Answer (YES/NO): NO